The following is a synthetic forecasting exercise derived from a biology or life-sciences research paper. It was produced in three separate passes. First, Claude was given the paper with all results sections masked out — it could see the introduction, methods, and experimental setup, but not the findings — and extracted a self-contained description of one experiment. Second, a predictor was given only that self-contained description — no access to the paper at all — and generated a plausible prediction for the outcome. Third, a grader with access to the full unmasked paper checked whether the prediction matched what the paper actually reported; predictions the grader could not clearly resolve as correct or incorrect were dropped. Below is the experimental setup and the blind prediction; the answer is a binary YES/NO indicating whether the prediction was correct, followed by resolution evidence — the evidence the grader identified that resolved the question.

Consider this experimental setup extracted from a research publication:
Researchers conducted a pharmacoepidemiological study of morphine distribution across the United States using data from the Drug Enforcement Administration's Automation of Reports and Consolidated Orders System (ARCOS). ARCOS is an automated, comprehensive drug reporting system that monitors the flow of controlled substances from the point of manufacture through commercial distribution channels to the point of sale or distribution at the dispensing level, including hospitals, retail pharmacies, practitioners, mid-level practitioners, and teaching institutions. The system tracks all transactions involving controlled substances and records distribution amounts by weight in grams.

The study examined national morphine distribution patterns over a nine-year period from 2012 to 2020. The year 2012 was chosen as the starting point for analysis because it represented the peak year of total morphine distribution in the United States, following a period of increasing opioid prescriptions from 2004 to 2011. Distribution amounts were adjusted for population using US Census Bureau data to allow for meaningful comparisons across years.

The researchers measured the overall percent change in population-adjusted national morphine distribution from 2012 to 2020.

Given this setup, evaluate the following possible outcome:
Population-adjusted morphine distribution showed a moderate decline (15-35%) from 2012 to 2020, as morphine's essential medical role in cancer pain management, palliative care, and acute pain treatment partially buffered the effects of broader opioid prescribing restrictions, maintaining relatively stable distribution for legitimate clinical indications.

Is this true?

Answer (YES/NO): NO